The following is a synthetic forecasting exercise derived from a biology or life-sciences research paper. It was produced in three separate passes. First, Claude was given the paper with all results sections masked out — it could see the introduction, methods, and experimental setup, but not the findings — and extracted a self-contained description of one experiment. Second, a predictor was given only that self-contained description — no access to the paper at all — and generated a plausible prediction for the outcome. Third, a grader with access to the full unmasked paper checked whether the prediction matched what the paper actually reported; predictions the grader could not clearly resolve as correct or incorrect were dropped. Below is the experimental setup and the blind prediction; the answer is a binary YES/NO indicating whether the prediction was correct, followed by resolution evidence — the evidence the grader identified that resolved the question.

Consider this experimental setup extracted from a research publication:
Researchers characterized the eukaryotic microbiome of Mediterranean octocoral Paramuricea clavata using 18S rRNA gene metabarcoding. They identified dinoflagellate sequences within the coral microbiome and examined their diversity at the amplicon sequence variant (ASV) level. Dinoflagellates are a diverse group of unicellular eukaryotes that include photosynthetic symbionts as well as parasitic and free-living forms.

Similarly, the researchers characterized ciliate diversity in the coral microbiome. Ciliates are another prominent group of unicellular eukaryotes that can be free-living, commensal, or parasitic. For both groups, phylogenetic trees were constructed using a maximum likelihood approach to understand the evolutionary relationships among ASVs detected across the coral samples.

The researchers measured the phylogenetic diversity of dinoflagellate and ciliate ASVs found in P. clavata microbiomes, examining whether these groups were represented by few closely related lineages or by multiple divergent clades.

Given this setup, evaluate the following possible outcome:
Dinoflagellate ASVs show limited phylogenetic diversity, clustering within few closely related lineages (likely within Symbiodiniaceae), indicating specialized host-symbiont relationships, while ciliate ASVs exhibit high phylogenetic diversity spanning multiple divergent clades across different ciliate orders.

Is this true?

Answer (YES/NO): NO